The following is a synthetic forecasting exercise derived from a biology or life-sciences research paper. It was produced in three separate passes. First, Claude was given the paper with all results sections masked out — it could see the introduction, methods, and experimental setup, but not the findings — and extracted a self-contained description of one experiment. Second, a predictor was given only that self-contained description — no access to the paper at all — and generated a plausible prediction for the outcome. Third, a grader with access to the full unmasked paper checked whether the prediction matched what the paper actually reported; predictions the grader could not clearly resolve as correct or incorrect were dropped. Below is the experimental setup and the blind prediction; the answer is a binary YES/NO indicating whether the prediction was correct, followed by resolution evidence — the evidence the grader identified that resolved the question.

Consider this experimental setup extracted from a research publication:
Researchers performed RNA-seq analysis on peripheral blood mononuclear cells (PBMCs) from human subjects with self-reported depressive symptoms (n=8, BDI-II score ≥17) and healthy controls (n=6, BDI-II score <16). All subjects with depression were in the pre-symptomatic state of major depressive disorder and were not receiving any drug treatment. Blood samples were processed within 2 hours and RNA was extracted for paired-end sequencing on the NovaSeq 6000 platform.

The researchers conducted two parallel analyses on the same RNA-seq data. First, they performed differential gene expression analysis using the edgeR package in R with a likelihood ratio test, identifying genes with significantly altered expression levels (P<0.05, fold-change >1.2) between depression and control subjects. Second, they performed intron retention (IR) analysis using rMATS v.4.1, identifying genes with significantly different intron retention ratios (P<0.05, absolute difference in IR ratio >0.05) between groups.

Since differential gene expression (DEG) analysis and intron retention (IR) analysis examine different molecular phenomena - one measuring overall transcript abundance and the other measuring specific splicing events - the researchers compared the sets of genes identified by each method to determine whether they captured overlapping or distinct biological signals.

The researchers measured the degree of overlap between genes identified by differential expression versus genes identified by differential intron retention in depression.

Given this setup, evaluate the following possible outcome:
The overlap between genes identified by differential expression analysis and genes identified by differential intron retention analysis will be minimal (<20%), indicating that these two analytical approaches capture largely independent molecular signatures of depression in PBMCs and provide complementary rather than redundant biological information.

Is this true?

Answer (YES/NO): YES